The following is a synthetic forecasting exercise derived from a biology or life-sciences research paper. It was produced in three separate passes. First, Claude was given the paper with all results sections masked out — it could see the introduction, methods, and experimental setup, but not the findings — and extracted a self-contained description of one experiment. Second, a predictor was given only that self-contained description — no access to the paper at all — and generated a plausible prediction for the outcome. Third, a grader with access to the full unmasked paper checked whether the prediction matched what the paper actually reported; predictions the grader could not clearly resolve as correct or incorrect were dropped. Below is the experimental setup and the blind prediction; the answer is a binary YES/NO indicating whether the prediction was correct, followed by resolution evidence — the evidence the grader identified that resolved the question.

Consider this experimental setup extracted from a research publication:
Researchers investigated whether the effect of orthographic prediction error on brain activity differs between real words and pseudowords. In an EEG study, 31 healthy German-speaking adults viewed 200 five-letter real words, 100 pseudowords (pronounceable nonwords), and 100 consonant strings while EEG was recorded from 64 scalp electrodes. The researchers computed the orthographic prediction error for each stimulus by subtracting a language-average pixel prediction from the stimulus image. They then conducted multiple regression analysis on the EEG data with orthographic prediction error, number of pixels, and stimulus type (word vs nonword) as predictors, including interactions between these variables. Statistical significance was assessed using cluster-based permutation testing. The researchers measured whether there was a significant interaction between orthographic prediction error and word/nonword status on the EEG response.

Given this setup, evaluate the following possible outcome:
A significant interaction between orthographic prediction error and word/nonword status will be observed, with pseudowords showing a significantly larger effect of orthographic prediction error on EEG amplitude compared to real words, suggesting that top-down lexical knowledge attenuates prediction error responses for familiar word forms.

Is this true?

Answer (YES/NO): NO